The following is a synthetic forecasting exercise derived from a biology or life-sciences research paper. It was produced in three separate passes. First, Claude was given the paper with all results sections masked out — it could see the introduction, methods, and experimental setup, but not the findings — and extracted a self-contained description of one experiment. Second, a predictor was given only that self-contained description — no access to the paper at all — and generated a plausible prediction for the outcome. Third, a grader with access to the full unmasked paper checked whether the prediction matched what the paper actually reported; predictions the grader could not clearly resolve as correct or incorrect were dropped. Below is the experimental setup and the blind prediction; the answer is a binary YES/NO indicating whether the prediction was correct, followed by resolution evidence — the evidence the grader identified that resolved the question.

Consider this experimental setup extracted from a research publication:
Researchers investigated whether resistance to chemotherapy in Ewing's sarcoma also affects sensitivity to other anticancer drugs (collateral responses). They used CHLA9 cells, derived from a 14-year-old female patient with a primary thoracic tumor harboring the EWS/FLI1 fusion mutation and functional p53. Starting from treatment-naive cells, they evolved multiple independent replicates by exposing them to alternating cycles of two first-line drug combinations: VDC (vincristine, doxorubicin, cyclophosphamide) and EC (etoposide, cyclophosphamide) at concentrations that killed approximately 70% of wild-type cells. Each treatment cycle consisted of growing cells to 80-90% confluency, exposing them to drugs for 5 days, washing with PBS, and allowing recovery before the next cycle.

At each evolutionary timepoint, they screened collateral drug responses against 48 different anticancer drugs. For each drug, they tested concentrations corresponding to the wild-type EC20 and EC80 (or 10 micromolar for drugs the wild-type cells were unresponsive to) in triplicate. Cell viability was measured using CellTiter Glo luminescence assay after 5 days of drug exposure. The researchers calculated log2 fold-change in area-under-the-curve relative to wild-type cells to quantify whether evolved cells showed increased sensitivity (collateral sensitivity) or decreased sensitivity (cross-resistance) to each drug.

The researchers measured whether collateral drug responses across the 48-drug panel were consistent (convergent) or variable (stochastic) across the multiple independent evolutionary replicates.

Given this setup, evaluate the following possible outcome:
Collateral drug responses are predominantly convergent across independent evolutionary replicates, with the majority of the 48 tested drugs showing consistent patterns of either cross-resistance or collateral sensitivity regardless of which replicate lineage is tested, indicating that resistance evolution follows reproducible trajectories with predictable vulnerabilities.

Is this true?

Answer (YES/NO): NO